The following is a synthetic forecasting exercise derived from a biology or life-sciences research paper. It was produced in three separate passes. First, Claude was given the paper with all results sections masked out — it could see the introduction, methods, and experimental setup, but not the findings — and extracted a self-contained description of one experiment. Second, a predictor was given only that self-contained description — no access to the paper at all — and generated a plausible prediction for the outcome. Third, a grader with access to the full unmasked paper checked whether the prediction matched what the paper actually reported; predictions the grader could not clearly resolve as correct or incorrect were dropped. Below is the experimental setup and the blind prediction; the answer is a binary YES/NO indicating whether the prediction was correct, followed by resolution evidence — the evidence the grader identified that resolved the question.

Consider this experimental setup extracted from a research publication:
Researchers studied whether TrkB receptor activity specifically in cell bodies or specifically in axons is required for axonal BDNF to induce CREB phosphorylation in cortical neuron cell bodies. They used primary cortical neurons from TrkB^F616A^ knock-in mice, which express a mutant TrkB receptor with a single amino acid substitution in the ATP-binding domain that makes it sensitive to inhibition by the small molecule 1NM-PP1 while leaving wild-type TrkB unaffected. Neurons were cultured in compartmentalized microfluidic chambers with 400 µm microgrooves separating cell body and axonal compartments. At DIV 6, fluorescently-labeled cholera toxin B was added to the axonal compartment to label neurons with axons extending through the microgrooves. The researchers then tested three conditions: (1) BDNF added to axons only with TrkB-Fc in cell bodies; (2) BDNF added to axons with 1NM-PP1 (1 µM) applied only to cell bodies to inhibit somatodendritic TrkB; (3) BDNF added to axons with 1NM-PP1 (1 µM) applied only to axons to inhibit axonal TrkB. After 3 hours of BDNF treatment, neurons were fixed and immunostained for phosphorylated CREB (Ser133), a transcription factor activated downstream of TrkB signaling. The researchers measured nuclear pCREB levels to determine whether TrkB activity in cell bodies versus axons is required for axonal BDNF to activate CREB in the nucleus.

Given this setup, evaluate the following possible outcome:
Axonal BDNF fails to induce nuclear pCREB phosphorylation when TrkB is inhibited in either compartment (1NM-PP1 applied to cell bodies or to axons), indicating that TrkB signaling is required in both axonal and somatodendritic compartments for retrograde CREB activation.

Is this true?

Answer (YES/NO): YES